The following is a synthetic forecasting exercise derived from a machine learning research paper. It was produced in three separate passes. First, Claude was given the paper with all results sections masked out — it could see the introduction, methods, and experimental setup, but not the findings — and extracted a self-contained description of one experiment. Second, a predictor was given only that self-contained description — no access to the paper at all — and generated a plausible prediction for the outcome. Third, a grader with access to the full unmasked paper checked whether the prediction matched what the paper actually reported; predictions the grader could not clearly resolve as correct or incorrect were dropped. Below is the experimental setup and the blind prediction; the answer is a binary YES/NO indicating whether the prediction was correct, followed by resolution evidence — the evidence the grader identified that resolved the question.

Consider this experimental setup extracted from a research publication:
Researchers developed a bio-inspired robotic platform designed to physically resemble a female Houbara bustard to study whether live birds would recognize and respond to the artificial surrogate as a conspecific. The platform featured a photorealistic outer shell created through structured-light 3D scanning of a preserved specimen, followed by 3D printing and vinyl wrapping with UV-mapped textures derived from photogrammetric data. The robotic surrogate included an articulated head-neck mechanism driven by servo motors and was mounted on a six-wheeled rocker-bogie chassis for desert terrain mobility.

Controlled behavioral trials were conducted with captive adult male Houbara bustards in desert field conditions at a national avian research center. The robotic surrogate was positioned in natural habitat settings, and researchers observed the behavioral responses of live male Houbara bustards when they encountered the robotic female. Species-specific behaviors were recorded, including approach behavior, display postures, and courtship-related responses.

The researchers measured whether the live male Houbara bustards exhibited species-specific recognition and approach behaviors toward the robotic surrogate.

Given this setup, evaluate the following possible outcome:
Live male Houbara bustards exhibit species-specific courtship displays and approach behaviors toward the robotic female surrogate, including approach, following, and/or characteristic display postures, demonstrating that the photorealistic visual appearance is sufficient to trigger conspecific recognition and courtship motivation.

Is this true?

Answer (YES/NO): YES